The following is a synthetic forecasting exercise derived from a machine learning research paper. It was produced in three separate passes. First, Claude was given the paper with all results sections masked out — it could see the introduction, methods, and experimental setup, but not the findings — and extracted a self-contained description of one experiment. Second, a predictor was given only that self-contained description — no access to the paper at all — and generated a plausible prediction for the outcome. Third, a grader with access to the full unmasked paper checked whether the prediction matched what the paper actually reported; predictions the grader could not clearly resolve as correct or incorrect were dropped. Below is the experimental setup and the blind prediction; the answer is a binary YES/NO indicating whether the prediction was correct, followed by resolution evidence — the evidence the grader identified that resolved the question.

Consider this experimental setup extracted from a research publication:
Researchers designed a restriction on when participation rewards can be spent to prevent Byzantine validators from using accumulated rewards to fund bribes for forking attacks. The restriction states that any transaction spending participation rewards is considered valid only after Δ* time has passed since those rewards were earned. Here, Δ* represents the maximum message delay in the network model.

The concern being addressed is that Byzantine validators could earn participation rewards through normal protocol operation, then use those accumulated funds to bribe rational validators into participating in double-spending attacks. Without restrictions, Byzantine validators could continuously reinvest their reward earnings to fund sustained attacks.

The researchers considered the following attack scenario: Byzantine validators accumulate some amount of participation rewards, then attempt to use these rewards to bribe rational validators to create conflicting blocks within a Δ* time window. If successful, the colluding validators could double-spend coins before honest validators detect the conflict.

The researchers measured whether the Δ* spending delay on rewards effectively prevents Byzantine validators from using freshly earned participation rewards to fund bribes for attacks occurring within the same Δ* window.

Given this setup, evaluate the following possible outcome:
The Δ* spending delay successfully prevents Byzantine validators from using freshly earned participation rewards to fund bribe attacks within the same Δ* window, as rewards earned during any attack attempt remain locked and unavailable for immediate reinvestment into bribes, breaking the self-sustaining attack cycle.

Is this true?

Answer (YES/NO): YES